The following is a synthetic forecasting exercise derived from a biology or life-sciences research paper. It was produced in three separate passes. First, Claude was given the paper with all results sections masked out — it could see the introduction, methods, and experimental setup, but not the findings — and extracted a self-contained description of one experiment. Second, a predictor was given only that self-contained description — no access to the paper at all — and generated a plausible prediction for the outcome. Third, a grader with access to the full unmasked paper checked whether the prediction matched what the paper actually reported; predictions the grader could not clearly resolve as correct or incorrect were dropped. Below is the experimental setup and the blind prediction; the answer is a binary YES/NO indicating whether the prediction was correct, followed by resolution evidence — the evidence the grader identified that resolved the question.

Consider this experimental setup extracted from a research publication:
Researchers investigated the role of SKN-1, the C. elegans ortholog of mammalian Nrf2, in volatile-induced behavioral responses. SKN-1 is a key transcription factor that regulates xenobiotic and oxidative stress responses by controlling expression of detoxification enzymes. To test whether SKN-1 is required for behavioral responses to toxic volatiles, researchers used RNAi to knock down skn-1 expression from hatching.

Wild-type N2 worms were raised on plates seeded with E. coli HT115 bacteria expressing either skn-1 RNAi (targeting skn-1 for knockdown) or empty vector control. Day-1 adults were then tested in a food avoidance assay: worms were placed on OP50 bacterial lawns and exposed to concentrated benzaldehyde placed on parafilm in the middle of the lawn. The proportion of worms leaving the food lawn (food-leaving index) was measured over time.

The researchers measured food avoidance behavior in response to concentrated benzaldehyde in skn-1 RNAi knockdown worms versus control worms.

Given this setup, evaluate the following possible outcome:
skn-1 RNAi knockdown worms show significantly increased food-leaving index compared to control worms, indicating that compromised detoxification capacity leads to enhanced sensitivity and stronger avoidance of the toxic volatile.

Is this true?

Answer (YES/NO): NO